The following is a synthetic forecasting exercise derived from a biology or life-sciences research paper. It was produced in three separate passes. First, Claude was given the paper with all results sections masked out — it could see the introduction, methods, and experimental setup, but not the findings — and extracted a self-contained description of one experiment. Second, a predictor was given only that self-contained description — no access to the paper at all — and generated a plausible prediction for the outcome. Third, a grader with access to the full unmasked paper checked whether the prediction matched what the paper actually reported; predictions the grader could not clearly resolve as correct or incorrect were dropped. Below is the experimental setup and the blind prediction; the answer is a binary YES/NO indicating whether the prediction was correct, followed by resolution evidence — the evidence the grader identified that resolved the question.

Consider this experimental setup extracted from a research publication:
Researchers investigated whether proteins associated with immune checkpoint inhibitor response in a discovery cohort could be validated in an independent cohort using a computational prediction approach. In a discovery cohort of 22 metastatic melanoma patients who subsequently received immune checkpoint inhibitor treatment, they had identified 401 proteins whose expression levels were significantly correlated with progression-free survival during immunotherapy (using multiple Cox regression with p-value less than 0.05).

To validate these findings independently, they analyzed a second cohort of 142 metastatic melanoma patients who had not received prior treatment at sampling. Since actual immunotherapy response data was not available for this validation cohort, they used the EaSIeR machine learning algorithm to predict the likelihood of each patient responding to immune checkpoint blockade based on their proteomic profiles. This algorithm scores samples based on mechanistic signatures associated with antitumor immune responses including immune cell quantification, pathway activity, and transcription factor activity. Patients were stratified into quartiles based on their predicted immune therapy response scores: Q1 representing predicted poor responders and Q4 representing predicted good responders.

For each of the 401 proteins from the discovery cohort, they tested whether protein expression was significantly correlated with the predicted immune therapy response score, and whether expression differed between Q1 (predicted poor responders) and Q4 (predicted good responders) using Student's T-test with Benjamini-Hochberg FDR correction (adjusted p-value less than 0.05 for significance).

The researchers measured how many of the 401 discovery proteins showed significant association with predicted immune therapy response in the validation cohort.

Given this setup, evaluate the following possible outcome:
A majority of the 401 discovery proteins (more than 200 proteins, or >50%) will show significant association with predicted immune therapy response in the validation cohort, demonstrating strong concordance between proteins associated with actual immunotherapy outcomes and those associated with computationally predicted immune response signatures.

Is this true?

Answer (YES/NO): NO